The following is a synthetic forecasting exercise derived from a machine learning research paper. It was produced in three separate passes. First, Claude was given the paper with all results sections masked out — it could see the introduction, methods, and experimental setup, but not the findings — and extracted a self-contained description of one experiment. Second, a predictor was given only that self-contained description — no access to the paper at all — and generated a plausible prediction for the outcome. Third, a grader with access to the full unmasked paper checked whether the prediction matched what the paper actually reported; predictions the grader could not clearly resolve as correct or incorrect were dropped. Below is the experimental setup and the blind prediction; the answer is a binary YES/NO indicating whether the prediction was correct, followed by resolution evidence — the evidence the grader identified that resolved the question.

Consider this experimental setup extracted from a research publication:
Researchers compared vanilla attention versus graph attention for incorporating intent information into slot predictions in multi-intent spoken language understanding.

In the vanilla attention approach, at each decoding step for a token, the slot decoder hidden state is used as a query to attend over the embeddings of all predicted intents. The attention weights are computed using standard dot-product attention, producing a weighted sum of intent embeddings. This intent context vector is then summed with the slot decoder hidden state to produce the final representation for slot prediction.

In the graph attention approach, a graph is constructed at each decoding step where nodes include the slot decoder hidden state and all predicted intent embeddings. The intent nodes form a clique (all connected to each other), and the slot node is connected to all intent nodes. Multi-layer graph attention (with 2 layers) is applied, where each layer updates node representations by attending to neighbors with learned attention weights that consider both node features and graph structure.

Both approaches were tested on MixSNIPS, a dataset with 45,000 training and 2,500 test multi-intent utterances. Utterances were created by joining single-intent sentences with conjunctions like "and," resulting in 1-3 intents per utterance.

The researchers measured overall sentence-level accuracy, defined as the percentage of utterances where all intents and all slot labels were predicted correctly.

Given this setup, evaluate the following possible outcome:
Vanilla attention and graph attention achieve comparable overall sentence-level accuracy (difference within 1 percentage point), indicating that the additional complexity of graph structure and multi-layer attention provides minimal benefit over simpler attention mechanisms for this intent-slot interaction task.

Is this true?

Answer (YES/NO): NO